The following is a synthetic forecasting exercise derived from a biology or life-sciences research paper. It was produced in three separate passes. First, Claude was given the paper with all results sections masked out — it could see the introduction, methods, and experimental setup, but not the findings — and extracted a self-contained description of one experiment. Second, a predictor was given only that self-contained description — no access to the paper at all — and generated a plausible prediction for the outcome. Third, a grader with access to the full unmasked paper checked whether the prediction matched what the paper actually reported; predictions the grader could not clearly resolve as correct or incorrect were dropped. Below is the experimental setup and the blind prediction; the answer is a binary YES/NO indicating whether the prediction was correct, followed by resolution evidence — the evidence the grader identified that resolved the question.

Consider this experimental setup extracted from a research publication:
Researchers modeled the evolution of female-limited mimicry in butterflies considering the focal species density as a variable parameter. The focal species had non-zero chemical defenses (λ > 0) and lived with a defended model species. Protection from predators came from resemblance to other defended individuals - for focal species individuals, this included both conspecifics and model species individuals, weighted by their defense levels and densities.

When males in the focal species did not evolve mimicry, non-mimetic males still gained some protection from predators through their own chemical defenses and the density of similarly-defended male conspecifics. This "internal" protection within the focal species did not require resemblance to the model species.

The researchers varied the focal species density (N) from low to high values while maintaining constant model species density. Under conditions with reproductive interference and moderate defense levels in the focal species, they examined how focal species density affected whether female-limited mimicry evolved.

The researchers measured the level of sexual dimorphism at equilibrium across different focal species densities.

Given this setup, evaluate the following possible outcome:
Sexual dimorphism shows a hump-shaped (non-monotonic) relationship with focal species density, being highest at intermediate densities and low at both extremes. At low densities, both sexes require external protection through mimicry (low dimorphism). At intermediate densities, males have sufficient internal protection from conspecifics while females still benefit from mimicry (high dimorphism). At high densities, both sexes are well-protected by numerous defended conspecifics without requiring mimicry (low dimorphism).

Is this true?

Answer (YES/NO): NO